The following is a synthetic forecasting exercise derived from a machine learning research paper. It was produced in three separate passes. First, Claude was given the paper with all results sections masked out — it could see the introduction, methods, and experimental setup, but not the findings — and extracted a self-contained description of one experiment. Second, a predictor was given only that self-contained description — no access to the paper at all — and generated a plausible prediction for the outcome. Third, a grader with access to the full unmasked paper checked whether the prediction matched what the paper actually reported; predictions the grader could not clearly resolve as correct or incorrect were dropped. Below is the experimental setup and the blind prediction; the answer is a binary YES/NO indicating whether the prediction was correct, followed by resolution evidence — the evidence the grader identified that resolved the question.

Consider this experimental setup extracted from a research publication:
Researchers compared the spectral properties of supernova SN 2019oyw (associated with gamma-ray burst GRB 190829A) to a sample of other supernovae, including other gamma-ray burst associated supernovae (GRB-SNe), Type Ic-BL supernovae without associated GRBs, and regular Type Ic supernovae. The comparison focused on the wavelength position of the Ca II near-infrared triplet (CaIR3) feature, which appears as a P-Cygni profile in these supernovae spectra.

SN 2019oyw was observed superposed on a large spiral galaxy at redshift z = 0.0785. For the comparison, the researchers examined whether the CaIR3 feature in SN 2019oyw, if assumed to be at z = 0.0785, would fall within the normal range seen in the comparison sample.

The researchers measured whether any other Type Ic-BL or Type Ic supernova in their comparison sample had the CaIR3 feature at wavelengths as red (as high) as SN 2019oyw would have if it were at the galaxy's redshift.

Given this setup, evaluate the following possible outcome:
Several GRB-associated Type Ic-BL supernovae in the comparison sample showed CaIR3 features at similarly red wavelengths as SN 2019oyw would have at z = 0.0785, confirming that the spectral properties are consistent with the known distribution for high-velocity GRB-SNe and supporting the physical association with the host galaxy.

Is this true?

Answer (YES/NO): NO